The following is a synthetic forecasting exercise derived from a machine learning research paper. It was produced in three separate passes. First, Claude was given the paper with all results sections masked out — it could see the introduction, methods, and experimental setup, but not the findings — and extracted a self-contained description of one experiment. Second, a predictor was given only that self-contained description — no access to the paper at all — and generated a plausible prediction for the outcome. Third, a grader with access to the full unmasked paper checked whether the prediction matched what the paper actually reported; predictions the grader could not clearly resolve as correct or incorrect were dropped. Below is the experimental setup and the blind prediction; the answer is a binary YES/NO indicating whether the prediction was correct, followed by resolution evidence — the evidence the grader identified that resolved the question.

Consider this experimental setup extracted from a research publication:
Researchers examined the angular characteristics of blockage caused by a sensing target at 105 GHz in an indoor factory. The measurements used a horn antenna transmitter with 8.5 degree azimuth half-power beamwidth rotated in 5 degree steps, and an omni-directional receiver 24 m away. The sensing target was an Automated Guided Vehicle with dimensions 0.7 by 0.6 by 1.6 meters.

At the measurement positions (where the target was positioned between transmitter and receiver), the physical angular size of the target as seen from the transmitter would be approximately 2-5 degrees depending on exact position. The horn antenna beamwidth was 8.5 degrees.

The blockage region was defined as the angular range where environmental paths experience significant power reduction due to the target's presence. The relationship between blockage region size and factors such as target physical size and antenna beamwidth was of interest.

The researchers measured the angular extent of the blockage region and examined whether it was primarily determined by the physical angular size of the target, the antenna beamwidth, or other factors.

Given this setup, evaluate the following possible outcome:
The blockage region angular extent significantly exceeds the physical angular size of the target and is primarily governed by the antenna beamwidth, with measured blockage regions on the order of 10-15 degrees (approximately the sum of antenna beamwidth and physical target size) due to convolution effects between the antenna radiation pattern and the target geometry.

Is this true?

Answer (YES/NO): NO